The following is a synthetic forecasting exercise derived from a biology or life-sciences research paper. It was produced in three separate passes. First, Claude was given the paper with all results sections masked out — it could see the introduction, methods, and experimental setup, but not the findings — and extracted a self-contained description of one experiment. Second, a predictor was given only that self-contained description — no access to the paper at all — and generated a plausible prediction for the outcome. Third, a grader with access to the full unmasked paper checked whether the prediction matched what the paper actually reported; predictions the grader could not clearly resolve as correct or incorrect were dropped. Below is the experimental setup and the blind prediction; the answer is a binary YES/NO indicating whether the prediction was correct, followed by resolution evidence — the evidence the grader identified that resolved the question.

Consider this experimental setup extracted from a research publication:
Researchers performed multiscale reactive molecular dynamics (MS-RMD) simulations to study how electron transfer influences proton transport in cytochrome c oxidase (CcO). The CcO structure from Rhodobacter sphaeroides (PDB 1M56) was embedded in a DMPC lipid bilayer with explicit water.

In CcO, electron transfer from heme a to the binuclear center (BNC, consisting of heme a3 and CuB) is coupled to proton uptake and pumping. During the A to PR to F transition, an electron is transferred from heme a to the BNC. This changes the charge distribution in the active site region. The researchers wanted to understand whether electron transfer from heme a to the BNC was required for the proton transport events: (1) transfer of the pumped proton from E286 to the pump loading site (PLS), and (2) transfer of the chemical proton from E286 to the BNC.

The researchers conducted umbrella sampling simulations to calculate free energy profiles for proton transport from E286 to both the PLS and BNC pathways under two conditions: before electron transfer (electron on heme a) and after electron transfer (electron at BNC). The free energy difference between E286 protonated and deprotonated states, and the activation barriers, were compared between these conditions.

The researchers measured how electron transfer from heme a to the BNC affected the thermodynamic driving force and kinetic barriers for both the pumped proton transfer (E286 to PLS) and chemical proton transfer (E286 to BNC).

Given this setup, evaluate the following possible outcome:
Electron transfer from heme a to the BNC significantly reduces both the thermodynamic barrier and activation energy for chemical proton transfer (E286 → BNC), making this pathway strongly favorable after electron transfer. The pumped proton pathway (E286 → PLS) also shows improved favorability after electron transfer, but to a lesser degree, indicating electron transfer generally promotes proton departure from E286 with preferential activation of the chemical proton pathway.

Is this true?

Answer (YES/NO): NO